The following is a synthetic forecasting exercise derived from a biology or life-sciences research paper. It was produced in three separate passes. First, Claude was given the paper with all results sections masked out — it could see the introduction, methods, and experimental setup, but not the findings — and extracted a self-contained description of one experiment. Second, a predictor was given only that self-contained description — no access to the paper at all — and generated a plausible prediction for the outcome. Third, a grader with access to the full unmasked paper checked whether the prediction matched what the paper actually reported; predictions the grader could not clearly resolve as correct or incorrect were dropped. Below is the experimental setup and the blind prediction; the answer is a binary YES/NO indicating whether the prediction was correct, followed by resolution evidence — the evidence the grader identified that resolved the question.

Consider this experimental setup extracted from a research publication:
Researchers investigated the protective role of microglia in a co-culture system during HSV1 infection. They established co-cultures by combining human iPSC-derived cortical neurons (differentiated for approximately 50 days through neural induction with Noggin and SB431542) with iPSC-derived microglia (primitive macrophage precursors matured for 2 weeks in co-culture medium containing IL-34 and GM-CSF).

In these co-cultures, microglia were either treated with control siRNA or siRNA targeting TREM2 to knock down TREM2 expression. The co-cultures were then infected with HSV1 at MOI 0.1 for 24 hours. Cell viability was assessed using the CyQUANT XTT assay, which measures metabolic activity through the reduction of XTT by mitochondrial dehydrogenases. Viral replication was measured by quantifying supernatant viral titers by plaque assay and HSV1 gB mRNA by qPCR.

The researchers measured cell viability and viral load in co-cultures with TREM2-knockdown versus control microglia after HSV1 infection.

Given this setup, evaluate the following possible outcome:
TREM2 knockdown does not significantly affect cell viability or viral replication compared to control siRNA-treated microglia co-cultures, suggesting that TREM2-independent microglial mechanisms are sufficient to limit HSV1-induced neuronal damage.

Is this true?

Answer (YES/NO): NO